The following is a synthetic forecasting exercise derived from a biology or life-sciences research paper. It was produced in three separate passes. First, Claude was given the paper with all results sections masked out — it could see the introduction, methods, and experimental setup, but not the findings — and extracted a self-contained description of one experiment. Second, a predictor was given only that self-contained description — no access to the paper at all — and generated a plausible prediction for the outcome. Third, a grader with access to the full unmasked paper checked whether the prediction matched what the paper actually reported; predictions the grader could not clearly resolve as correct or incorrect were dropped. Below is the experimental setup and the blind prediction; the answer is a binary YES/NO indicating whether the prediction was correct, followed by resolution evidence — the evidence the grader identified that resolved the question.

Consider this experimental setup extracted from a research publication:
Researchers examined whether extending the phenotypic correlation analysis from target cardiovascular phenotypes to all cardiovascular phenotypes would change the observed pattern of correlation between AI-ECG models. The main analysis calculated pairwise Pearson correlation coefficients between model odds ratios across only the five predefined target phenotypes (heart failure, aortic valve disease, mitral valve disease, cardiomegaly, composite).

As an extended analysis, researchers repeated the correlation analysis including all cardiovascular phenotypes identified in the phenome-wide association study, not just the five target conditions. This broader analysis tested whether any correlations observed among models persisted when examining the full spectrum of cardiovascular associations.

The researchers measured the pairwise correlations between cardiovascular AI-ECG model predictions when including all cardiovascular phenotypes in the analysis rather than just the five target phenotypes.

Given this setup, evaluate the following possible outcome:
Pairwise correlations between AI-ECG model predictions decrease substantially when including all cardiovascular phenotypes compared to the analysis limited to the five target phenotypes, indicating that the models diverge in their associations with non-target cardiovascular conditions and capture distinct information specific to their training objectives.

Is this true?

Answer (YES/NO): NO